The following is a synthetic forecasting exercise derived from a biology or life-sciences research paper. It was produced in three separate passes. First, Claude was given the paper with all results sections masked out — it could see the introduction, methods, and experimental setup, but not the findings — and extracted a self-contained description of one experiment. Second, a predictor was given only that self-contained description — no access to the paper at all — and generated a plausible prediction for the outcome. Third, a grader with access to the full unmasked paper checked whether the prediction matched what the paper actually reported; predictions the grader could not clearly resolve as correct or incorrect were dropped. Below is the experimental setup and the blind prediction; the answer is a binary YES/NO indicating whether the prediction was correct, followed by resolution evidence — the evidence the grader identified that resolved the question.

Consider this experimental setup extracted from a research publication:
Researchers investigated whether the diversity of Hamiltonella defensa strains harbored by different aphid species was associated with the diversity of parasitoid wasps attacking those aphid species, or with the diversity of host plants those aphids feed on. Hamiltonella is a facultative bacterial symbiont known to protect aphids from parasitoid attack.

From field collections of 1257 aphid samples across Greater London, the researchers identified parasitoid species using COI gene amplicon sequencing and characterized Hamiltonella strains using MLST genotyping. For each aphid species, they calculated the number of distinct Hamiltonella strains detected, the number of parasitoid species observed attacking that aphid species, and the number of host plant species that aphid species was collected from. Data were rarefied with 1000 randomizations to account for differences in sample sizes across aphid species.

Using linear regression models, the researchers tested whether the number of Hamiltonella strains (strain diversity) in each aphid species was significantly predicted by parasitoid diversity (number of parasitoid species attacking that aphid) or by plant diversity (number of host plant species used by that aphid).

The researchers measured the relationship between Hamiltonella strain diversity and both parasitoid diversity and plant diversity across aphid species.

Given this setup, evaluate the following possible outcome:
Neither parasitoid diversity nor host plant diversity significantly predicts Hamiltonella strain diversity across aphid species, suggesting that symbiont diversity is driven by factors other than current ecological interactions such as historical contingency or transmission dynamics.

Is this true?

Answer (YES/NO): YES